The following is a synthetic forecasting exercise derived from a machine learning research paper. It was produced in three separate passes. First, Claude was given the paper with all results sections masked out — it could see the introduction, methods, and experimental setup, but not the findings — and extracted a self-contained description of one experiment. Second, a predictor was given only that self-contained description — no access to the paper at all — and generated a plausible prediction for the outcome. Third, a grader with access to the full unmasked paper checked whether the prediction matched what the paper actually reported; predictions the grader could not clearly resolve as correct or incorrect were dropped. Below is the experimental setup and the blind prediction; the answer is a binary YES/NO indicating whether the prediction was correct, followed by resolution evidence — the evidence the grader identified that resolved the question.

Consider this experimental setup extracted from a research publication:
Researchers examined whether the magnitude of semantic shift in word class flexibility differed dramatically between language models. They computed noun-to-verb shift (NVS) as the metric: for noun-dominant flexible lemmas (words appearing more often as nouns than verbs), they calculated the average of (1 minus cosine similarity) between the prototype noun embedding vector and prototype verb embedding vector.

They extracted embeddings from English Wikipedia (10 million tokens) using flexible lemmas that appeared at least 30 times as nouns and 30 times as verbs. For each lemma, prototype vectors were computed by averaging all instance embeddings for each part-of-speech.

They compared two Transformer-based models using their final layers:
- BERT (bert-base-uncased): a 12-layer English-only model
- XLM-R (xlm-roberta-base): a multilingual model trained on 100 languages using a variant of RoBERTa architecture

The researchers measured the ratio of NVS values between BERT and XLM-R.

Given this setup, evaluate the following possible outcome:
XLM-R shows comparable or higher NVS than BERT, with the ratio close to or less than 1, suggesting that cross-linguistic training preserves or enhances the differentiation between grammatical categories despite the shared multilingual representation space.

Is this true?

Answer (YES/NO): NO